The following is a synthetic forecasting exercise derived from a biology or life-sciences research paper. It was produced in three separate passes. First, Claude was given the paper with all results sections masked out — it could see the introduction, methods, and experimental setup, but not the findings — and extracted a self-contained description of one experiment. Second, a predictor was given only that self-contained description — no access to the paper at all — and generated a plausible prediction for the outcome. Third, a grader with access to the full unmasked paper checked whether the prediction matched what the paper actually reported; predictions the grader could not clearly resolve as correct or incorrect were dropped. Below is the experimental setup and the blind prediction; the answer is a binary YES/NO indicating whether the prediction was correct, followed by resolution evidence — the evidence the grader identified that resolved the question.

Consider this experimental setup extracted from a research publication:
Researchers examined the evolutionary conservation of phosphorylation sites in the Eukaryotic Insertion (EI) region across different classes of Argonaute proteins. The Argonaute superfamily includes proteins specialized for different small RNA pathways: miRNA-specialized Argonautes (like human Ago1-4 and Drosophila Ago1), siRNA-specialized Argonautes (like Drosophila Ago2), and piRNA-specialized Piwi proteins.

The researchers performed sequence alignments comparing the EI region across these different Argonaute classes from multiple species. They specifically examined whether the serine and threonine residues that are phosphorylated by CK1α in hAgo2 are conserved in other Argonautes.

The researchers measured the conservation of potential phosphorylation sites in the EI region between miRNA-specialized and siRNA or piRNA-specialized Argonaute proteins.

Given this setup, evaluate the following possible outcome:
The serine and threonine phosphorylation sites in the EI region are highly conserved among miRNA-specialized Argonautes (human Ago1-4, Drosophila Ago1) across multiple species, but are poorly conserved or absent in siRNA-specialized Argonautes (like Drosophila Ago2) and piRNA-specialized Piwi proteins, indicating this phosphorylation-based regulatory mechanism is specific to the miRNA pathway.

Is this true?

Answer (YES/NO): YES